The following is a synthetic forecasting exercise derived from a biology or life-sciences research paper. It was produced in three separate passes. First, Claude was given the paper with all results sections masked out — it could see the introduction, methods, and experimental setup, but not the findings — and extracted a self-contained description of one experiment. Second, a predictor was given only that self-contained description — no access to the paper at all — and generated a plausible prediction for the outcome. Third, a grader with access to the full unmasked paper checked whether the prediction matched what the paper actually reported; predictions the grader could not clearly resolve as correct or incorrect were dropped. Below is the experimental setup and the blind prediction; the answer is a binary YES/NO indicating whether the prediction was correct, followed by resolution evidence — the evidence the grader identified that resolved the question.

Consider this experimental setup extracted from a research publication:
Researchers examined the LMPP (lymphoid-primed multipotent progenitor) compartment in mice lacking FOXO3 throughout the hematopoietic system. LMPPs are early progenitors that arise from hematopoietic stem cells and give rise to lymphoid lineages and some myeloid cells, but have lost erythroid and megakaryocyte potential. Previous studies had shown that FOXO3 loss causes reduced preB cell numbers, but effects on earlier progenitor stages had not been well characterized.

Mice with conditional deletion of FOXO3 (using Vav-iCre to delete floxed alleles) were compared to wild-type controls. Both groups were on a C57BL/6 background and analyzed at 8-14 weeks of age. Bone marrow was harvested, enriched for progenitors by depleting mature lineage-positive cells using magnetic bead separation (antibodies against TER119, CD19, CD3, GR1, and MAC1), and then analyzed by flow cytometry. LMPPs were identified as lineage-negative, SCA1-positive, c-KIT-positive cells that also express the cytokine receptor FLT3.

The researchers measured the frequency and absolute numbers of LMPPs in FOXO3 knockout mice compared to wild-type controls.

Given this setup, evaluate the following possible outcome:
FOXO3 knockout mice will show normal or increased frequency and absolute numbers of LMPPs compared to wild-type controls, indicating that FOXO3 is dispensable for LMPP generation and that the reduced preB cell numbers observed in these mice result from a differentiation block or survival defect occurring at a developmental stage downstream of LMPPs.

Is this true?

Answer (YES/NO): NO